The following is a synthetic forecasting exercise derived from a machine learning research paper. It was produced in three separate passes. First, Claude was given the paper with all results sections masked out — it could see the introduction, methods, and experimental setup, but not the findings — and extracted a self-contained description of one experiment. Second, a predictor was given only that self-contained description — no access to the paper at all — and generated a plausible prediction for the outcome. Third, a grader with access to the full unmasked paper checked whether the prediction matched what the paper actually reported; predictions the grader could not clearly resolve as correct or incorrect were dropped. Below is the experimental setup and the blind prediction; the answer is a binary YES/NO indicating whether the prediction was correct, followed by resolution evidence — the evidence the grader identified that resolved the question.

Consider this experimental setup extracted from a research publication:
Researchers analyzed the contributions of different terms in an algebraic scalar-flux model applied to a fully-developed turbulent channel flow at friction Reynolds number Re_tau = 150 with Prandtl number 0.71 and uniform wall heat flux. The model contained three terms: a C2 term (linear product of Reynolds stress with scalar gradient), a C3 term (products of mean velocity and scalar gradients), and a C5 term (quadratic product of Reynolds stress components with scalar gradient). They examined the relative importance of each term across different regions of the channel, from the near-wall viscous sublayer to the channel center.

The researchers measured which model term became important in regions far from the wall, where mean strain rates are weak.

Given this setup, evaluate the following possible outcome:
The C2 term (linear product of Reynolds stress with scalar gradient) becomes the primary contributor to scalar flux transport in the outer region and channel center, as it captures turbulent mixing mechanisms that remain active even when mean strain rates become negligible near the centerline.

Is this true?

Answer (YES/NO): NO